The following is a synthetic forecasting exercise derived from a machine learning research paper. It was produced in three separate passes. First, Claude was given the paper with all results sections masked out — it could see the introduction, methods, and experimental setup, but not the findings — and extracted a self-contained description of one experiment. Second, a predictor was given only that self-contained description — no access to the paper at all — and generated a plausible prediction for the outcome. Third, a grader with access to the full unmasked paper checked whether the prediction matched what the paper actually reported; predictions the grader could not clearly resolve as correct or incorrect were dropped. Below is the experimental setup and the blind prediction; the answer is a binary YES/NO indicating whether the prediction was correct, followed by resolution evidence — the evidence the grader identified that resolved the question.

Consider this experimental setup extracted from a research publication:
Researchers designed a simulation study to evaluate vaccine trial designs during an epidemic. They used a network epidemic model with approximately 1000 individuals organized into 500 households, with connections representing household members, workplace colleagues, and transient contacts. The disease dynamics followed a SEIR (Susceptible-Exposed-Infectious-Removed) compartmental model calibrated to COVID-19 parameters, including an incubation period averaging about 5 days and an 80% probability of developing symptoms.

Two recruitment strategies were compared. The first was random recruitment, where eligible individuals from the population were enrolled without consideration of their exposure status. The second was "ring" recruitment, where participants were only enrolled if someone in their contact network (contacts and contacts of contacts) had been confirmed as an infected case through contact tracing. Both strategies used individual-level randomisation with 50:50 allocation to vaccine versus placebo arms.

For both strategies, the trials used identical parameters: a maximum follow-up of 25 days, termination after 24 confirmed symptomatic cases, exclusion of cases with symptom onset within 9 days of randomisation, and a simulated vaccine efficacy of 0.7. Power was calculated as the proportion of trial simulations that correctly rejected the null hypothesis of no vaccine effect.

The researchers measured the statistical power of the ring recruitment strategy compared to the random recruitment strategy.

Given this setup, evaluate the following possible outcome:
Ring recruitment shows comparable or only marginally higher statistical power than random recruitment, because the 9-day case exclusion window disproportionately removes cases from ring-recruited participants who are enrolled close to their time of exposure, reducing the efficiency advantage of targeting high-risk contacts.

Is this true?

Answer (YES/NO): NO